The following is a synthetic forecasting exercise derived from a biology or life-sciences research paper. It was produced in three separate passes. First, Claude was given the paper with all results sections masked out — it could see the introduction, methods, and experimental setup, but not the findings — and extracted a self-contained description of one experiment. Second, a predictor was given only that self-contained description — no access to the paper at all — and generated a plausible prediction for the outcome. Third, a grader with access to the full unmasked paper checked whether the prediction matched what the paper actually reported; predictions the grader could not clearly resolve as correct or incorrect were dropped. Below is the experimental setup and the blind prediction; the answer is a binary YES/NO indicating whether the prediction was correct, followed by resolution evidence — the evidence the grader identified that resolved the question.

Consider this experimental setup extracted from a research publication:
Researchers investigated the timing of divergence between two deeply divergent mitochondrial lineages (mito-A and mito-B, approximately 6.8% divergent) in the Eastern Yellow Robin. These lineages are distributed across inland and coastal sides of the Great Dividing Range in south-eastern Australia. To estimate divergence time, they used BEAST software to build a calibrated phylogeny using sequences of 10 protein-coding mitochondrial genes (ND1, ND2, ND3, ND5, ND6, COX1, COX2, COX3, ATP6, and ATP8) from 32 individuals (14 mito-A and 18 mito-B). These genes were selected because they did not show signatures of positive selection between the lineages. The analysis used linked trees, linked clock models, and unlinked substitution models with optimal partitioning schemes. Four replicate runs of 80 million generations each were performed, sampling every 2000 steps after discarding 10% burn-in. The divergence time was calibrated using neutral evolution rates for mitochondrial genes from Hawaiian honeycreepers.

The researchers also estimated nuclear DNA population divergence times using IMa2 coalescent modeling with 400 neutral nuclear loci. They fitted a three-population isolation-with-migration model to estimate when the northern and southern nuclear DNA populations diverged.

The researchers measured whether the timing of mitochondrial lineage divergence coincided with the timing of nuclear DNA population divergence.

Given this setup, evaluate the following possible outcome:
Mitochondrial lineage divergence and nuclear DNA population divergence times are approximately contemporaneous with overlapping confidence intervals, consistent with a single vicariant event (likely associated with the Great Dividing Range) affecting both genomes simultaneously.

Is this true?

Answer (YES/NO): NO